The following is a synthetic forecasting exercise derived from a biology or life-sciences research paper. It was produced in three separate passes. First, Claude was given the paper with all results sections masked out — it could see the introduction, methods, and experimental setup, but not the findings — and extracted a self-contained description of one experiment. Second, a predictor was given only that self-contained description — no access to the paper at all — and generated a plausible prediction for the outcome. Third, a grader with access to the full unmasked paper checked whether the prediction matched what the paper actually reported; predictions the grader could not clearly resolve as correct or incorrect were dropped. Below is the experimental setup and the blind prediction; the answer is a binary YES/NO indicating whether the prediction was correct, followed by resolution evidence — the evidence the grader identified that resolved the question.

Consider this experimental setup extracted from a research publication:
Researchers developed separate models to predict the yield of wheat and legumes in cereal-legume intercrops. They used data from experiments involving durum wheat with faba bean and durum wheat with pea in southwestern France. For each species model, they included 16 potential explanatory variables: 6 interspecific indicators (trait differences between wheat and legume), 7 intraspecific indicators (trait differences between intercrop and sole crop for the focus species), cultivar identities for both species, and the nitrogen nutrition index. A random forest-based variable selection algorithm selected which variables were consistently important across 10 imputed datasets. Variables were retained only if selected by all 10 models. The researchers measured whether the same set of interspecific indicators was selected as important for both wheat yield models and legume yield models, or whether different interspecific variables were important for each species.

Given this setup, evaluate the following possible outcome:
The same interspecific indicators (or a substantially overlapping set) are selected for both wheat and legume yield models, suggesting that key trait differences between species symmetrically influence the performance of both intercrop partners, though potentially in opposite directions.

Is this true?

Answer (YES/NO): YES